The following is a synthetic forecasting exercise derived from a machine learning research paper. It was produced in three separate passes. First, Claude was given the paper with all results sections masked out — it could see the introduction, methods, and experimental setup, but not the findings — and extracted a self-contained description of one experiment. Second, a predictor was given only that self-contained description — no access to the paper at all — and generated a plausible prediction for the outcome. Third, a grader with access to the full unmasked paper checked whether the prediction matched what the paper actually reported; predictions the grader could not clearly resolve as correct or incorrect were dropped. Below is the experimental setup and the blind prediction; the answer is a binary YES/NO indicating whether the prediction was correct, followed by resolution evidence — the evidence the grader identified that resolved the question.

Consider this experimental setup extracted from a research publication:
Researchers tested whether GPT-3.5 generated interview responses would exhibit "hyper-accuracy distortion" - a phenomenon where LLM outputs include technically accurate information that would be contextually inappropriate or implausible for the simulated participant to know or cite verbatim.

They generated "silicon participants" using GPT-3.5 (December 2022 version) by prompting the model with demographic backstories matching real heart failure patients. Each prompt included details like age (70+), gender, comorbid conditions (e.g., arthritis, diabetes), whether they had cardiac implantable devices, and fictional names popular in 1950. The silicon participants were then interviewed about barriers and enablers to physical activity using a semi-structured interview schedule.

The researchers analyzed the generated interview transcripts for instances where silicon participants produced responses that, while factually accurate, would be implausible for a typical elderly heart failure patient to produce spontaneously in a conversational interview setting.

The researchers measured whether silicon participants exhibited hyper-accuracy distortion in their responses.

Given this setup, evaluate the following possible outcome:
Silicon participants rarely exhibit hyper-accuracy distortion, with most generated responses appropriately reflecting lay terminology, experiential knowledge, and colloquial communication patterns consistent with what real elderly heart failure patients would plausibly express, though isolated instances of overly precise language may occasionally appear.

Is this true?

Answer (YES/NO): NO